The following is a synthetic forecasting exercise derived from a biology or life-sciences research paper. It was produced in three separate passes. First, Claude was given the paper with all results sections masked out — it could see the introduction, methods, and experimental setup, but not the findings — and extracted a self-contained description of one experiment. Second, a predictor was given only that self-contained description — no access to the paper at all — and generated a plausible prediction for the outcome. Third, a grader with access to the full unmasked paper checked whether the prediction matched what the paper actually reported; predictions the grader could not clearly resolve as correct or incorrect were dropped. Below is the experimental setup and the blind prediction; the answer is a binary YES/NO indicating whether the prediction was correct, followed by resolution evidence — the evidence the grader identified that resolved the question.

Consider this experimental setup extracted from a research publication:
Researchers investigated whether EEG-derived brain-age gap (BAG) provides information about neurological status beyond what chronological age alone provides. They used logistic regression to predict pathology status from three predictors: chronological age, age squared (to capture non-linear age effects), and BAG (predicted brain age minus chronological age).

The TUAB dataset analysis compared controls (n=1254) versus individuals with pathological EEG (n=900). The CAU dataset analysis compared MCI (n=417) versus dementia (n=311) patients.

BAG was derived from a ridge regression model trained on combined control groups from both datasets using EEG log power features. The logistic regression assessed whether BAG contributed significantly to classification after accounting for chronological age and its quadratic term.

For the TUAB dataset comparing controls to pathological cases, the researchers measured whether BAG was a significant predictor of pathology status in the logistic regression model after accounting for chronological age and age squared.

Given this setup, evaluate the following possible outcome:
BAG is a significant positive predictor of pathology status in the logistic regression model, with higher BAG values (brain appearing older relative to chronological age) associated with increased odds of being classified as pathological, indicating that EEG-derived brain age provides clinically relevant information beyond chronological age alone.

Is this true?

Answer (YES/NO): NO